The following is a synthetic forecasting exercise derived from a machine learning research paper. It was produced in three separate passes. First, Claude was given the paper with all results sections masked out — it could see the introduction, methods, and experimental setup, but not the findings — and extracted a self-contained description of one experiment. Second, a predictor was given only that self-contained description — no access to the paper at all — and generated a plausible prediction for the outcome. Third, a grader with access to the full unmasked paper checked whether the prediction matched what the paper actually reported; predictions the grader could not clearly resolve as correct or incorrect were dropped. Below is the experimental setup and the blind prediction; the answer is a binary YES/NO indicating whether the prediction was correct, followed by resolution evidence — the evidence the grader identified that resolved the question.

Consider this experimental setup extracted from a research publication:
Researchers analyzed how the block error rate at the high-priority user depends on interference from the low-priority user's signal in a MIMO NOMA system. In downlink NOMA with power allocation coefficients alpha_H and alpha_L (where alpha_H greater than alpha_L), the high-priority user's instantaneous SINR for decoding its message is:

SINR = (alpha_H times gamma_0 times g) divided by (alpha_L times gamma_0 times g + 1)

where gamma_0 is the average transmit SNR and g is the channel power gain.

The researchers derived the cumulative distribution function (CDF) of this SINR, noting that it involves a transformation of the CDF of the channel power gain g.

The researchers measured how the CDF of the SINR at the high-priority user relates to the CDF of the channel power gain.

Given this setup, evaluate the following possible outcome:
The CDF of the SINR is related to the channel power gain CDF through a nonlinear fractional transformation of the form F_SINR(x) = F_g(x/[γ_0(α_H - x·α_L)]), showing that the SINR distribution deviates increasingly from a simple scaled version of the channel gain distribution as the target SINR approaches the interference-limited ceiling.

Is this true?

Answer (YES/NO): YES